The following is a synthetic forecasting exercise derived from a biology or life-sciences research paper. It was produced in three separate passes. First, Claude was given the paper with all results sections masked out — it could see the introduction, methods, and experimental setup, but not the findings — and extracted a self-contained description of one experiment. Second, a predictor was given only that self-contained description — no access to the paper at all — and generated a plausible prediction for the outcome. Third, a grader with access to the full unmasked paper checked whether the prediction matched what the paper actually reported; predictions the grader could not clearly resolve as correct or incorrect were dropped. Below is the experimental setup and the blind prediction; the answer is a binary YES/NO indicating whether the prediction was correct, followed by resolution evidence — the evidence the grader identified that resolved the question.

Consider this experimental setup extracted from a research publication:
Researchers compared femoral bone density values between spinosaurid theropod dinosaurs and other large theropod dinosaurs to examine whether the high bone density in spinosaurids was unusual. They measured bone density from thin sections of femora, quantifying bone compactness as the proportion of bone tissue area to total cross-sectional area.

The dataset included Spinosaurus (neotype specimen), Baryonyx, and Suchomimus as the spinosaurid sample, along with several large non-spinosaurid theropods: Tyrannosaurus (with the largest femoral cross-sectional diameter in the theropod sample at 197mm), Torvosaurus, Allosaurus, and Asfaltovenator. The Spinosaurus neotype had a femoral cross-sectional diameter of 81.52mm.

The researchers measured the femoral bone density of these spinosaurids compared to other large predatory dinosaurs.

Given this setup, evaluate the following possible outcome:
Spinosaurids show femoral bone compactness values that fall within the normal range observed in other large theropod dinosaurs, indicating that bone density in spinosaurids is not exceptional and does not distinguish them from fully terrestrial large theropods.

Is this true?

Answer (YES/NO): NO